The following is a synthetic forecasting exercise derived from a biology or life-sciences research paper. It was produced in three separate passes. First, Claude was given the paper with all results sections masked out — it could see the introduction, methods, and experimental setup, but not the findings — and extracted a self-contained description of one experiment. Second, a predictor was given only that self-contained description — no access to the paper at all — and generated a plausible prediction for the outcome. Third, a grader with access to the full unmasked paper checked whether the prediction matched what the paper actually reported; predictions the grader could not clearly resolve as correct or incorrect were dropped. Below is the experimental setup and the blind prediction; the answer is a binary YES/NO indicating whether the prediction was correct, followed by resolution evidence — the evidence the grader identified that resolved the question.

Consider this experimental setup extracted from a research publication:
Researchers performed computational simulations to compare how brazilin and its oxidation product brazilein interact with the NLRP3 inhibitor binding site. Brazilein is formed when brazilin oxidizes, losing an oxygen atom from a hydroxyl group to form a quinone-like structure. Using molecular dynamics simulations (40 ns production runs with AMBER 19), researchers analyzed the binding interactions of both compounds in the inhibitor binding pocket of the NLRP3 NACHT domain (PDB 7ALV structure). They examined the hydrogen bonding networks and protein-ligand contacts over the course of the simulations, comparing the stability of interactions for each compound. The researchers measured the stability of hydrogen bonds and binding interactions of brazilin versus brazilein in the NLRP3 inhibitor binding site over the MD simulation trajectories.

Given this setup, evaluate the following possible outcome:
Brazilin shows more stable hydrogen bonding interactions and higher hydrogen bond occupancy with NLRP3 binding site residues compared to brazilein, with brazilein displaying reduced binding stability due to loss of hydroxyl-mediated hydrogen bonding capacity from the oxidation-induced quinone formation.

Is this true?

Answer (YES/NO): YES